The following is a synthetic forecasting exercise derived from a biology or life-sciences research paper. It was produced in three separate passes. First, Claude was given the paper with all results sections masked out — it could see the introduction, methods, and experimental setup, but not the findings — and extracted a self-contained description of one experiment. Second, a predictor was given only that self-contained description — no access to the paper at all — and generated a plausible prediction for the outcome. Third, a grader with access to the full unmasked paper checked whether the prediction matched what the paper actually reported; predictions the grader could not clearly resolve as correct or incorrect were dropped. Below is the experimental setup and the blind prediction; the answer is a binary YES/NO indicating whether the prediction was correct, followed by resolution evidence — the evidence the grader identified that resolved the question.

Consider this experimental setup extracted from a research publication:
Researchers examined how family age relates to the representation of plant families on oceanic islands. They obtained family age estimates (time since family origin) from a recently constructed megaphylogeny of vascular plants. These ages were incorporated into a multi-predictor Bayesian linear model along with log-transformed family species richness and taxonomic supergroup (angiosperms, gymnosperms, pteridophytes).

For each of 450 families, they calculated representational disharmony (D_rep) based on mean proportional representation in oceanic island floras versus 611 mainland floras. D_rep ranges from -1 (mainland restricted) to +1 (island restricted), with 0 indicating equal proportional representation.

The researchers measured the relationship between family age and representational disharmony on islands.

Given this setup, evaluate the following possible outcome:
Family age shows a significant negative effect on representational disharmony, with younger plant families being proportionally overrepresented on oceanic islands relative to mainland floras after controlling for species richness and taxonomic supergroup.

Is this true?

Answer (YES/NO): NO